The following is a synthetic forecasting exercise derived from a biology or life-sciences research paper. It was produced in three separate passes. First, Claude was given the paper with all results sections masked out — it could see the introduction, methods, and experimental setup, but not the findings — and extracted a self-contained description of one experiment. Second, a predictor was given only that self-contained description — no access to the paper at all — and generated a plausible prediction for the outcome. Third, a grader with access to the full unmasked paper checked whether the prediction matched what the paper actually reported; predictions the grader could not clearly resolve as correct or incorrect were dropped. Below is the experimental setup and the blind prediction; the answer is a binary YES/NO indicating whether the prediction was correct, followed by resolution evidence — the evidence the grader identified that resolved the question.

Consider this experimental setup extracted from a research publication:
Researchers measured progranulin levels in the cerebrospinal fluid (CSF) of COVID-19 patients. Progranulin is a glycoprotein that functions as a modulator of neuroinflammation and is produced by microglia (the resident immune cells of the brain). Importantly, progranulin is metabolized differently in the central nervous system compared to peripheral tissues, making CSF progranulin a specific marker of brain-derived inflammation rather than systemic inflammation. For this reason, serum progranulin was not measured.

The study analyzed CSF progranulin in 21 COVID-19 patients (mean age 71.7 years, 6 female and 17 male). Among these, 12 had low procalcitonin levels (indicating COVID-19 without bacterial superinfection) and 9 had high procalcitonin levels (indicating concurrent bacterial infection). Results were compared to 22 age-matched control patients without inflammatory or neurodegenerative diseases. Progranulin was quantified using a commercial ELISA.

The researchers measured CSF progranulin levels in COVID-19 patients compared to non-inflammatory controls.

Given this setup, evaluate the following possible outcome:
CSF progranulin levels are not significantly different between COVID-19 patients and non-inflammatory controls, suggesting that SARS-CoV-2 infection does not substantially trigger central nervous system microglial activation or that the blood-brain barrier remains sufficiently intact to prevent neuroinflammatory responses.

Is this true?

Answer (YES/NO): NO